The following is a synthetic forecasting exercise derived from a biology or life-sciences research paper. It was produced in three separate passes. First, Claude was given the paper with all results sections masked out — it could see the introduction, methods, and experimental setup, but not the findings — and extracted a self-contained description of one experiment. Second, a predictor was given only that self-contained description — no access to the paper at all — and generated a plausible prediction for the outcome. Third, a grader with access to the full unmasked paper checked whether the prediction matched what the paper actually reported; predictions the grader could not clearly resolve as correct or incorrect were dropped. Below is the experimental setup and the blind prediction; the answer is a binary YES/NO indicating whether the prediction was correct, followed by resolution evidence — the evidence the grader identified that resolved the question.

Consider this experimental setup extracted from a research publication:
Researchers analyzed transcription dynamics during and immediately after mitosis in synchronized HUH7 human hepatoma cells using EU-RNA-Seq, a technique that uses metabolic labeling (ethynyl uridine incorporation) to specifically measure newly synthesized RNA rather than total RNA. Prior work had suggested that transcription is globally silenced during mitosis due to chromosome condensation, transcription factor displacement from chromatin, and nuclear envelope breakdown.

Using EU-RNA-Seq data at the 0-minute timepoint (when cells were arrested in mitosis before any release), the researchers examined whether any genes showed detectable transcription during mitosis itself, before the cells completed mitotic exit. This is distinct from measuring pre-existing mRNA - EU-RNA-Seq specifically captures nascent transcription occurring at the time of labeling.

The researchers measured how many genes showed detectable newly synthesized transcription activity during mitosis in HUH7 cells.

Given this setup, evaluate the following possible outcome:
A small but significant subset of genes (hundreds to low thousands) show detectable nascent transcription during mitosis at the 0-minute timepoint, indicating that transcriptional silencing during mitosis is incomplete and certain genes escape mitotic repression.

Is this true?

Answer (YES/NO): NO